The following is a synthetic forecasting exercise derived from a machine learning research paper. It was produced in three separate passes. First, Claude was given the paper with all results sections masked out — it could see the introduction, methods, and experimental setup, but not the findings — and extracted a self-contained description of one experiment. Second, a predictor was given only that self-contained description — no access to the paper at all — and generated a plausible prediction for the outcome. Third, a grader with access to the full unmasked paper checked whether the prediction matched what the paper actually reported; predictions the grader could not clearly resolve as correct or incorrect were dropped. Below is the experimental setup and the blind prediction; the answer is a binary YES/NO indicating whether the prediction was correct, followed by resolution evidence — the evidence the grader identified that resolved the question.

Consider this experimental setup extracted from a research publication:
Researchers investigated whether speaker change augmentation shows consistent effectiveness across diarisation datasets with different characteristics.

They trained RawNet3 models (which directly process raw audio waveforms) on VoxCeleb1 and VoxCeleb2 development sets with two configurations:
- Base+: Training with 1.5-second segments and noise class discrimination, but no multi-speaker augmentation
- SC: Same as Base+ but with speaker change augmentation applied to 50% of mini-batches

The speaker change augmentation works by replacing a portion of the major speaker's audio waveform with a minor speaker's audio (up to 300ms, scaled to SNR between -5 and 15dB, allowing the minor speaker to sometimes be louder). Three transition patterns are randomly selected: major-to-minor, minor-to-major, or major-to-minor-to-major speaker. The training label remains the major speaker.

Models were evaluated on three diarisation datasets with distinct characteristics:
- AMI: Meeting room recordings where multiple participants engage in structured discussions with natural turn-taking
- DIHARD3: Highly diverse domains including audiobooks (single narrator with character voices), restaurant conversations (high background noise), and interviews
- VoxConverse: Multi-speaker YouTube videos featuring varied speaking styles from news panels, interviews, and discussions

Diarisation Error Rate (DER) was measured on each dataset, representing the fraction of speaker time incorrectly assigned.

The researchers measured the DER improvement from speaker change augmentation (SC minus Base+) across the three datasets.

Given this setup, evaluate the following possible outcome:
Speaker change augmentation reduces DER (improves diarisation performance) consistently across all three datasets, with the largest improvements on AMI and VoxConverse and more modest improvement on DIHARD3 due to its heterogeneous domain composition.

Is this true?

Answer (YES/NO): NO